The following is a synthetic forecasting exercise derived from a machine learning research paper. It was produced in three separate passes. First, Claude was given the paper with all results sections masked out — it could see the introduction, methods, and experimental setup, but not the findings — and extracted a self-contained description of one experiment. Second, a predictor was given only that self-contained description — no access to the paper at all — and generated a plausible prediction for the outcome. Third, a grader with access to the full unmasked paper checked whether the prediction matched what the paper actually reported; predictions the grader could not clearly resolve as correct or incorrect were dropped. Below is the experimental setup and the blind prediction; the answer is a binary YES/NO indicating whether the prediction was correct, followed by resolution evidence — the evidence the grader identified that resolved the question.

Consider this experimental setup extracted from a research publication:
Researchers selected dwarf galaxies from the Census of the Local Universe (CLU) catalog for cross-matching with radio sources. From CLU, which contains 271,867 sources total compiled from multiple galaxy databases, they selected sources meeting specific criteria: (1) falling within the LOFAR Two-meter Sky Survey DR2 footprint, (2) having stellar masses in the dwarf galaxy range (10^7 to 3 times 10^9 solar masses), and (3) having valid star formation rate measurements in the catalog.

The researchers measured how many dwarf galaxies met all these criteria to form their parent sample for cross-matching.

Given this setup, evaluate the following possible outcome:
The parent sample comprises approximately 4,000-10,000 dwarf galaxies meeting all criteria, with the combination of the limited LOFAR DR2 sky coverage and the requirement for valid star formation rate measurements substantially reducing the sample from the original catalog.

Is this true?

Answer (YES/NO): NO